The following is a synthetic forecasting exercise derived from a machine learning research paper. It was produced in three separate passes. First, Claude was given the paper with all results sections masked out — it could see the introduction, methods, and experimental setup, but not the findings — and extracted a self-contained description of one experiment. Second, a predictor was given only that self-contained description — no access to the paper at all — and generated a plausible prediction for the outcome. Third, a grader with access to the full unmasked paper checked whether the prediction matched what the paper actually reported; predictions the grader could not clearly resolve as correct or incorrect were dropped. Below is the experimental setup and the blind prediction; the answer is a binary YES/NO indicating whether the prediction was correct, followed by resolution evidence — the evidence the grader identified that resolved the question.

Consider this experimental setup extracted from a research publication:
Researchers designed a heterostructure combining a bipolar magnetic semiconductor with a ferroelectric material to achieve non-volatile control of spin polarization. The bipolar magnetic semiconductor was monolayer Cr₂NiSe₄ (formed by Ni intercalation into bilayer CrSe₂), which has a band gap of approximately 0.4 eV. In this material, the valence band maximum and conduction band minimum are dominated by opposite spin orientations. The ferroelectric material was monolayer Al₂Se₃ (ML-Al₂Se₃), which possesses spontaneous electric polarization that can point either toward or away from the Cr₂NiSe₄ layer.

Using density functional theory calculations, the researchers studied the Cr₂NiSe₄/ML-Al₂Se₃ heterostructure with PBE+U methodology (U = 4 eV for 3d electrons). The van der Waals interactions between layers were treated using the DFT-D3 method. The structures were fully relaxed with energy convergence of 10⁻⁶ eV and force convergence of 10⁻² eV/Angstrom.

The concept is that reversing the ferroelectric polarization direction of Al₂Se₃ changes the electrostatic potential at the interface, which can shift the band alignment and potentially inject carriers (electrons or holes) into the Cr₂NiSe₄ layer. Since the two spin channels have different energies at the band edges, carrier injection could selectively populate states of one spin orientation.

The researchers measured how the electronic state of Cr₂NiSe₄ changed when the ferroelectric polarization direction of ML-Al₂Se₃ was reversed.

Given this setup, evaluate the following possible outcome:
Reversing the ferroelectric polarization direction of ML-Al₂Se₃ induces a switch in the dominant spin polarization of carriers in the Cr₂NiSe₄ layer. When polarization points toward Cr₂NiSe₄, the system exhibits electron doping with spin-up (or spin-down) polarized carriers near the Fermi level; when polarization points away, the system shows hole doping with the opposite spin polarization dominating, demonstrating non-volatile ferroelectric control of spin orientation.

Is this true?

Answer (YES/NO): NO